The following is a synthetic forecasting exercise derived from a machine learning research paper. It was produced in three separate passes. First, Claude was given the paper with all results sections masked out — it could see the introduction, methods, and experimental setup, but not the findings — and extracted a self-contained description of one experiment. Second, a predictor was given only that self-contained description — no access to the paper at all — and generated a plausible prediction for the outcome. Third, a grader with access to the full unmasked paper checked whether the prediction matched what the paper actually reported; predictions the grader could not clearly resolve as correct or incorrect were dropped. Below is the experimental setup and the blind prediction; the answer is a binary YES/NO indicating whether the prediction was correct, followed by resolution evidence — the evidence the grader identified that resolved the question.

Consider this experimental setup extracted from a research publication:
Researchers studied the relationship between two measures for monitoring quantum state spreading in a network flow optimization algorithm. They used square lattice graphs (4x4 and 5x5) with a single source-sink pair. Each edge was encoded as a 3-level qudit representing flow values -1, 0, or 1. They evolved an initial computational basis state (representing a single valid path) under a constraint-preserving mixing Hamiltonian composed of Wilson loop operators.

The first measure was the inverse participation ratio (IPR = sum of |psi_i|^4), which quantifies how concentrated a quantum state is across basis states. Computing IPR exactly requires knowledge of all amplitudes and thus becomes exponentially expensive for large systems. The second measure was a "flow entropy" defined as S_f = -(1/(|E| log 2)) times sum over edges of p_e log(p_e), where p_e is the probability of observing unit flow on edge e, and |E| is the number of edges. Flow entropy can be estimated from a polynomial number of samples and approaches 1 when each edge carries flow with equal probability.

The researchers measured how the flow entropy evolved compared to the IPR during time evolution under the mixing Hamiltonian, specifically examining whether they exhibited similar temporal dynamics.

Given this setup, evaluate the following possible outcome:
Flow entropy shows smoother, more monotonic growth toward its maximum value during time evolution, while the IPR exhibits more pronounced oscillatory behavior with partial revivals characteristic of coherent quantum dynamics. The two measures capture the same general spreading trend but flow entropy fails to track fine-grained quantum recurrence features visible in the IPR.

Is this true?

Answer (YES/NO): NO